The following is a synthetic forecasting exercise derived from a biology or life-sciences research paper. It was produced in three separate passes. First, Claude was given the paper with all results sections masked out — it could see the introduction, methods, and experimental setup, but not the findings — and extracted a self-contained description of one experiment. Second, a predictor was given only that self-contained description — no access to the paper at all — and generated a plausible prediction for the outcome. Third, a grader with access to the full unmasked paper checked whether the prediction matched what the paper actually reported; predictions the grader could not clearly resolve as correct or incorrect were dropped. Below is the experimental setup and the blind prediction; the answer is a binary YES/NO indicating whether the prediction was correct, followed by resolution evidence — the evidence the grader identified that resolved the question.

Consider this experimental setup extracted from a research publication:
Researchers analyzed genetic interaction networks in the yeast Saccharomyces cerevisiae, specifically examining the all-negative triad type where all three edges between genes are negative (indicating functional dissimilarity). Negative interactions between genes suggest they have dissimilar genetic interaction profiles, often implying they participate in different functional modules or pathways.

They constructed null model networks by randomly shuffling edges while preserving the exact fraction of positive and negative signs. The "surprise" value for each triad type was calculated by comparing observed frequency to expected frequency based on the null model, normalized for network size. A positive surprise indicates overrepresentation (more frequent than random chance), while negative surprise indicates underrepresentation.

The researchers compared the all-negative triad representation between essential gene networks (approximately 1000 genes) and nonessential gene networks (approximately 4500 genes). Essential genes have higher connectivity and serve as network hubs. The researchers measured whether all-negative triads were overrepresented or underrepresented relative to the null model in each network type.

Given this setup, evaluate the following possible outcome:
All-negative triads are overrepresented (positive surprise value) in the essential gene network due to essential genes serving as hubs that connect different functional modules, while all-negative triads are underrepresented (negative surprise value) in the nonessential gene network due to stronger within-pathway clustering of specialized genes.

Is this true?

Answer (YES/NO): NO